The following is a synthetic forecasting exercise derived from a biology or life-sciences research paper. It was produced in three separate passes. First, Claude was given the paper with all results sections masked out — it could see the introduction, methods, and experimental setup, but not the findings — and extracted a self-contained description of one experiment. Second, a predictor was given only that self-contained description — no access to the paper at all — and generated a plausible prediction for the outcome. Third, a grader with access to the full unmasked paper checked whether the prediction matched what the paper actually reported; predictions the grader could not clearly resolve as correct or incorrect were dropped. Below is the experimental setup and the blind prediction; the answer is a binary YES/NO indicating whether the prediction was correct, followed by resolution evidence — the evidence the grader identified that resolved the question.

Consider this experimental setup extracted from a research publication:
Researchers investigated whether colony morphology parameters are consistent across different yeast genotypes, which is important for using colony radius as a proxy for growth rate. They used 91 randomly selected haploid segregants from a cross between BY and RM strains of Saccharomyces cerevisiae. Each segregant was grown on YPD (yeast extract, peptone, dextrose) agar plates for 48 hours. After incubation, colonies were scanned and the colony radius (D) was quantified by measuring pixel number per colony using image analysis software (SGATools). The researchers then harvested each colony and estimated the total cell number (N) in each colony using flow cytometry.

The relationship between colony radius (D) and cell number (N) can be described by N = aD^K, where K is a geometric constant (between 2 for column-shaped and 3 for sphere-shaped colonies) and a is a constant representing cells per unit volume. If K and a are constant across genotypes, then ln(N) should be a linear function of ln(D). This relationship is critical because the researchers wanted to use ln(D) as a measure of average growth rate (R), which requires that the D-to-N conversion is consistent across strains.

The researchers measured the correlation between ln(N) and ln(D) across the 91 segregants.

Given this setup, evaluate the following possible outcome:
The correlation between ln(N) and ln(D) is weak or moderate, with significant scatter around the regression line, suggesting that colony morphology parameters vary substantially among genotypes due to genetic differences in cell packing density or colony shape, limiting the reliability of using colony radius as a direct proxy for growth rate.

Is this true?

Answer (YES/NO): NO